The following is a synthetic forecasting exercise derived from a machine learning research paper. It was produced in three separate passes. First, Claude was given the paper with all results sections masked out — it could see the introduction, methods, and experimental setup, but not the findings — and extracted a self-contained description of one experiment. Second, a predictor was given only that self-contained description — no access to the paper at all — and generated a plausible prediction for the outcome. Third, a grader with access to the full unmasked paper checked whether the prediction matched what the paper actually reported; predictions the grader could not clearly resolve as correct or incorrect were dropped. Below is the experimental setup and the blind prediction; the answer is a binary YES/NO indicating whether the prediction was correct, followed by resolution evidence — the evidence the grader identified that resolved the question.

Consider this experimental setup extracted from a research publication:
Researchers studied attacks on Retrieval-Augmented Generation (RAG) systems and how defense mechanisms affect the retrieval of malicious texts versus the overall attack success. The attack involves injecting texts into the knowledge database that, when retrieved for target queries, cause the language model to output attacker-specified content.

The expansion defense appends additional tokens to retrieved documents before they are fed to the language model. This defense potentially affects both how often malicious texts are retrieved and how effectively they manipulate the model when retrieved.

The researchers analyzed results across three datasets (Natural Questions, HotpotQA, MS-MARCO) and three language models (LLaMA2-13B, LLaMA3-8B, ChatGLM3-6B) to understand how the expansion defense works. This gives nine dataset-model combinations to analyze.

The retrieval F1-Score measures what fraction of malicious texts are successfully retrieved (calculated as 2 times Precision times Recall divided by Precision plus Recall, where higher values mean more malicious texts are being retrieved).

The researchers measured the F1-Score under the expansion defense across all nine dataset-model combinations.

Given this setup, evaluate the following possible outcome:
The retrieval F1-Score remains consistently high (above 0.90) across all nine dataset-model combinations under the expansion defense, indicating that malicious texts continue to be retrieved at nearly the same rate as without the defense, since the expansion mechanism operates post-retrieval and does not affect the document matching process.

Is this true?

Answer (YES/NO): NO